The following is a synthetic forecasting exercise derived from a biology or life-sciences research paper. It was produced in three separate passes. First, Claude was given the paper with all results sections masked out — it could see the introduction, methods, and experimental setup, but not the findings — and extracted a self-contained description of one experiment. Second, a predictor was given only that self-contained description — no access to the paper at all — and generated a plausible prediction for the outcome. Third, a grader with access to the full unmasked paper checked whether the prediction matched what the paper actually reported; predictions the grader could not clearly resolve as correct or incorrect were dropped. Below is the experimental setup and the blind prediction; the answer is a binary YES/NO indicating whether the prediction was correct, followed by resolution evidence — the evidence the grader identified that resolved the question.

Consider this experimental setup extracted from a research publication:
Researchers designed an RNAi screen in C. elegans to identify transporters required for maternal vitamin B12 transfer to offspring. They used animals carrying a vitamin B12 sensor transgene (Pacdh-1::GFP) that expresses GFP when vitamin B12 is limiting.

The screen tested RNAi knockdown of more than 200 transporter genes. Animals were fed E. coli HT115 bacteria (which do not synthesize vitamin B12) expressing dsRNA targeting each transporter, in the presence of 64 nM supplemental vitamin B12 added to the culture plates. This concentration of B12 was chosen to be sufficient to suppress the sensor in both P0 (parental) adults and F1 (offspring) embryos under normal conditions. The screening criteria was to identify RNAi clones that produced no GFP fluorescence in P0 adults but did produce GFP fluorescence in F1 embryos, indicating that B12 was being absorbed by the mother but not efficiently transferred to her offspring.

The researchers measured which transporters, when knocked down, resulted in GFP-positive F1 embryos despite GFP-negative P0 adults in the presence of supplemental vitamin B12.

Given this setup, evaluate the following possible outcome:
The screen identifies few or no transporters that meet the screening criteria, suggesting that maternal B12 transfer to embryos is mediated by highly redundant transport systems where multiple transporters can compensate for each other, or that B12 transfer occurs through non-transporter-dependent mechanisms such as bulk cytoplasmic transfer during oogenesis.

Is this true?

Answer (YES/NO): NO